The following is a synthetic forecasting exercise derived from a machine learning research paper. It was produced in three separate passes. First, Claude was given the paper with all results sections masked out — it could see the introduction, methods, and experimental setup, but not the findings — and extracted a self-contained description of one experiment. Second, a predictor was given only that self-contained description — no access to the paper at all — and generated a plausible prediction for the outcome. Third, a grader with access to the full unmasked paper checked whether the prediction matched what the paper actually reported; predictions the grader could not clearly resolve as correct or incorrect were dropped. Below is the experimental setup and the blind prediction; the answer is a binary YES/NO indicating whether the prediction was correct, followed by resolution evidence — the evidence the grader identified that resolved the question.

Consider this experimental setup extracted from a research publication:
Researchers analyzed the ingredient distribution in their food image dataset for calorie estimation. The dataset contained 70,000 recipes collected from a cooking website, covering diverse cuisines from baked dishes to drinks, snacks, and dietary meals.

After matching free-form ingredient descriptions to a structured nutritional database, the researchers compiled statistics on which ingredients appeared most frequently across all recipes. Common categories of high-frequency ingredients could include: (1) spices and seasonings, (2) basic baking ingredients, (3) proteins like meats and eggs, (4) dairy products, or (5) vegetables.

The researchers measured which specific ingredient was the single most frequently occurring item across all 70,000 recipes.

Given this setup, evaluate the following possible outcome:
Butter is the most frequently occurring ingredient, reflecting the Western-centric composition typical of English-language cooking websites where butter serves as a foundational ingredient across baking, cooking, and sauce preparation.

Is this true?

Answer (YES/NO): NO